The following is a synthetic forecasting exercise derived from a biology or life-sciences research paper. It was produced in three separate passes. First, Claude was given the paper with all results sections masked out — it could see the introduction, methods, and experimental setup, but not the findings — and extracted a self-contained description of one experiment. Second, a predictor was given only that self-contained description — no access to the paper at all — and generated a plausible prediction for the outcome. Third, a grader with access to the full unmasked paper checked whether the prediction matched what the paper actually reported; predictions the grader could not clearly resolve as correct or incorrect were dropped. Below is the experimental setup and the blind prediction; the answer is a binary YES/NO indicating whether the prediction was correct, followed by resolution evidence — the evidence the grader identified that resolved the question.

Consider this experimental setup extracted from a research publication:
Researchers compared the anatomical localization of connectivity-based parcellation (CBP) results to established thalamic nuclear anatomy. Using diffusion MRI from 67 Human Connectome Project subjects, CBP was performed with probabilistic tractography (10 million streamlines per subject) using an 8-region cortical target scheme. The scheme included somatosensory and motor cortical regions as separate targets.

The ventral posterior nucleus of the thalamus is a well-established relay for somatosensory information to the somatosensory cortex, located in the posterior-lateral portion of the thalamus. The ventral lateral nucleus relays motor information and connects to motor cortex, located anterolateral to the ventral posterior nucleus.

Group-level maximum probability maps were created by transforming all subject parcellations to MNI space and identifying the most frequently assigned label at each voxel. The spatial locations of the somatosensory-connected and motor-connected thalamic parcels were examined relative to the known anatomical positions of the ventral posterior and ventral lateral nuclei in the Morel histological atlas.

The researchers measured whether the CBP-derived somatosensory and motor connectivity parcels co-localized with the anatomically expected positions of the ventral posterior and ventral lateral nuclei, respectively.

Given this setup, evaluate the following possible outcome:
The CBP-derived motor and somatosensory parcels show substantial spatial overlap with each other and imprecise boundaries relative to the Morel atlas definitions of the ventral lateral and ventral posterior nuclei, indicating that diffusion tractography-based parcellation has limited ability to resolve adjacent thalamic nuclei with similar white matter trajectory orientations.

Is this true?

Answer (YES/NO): NO